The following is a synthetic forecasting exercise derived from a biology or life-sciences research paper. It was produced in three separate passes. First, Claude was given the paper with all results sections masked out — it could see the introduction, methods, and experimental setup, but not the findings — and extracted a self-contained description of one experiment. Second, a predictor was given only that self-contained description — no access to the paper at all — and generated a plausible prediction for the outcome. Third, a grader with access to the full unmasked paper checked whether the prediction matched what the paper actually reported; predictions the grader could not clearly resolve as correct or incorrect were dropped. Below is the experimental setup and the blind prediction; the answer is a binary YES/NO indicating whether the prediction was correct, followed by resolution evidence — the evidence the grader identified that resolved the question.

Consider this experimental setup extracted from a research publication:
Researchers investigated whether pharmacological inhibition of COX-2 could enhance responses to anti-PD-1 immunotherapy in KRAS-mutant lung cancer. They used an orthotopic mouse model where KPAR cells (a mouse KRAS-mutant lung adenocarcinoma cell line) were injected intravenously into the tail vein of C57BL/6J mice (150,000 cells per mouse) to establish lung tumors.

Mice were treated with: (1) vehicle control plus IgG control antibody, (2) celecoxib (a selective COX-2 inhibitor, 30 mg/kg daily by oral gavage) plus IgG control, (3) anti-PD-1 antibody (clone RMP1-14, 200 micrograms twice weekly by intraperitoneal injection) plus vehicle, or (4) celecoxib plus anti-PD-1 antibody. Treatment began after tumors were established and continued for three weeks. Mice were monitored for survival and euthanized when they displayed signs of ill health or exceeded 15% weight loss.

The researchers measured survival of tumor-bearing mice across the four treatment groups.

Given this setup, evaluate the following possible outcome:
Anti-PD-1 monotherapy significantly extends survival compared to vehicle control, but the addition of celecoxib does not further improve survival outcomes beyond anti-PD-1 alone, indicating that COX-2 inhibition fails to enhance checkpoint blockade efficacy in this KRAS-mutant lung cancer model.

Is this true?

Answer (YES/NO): NO